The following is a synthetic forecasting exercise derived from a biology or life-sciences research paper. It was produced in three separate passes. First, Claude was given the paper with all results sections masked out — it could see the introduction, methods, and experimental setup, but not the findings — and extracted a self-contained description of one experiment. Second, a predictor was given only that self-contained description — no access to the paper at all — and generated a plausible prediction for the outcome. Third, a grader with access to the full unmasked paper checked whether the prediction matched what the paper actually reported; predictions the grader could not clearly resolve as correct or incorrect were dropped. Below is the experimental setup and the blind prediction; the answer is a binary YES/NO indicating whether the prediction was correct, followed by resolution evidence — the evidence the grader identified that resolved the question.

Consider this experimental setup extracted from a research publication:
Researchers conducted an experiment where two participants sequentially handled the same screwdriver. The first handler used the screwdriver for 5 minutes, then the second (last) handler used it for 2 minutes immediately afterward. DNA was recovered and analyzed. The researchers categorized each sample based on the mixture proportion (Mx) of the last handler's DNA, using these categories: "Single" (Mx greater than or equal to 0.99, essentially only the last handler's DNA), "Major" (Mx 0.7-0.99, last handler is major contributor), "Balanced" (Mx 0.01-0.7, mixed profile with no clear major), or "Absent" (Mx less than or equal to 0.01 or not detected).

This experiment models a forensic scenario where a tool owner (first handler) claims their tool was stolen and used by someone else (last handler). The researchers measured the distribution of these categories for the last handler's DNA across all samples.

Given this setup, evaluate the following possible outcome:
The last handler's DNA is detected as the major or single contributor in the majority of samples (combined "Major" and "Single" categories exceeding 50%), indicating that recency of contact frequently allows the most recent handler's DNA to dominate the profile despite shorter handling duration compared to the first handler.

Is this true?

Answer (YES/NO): NO